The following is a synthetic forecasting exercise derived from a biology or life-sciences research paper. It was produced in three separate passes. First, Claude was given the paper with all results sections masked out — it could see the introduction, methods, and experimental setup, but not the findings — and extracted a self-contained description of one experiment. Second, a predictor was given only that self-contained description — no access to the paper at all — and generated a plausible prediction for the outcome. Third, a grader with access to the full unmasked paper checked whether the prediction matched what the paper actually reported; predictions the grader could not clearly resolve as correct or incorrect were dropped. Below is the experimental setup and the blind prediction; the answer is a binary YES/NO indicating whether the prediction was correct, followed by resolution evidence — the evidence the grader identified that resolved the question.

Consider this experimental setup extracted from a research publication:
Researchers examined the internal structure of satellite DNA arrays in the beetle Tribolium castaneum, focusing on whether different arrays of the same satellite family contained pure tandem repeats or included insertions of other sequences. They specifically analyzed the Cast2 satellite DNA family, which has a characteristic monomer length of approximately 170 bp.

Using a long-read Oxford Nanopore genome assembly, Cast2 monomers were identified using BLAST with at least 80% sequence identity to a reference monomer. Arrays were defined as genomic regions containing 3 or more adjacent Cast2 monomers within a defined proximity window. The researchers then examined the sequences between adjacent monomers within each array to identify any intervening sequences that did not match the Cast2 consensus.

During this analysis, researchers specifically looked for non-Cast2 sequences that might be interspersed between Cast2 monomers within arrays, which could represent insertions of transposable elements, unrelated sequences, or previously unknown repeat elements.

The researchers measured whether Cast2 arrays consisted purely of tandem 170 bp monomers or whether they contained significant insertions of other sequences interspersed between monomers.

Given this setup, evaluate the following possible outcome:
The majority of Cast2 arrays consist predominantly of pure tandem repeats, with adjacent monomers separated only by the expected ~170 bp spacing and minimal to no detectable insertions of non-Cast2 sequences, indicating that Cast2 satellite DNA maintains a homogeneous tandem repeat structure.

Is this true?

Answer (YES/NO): NO